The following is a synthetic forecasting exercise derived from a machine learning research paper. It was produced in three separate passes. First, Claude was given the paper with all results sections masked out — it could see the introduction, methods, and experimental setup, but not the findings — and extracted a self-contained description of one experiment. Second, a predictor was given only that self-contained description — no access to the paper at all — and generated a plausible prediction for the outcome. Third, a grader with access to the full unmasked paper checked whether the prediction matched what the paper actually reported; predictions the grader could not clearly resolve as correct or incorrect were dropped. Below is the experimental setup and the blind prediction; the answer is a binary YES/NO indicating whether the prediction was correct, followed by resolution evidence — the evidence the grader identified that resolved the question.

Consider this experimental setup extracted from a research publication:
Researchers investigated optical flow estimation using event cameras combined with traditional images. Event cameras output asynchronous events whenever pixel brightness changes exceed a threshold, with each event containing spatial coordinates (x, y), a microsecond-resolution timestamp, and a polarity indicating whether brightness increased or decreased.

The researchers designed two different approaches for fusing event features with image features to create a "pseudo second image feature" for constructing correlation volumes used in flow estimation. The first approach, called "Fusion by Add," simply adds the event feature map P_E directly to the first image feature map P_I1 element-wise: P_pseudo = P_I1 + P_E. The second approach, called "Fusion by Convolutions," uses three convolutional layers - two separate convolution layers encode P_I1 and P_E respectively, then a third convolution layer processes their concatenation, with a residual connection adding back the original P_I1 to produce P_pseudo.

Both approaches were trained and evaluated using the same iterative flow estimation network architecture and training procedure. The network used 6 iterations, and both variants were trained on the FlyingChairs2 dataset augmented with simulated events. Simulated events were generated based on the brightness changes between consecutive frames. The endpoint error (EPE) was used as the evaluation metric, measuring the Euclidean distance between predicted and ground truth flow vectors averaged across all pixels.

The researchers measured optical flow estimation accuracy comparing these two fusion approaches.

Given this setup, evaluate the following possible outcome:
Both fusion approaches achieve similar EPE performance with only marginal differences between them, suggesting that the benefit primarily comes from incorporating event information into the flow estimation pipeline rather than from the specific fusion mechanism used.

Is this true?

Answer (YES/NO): NO